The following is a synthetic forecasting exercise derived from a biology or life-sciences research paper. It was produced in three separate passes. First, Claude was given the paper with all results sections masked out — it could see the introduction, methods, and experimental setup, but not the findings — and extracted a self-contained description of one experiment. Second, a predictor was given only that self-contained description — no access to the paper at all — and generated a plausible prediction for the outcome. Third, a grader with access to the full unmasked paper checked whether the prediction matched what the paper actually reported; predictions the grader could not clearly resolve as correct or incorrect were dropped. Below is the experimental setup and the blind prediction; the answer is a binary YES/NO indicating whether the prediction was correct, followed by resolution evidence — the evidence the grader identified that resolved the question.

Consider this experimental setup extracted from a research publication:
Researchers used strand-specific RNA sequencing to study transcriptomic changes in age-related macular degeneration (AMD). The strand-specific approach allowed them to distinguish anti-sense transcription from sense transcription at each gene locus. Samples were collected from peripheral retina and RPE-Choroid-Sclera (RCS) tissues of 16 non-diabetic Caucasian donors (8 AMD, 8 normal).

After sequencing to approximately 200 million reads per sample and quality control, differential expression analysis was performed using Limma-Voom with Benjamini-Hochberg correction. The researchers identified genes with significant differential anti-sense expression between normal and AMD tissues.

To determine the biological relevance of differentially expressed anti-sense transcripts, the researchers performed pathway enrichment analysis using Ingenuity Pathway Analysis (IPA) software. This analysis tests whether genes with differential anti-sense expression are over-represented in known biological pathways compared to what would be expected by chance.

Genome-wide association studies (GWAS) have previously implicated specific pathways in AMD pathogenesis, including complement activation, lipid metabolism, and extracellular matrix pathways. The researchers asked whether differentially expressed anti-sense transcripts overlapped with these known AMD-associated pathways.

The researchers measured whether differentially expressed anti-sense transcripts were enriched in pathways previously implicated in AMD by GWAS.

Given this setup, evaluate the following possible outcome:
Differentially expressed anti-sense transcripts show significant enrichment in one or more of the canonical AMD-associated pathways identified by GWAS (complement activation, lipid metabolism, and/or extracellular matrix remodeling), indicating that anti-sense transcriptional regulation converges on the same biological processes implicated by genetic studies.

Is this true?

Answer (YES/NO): NO